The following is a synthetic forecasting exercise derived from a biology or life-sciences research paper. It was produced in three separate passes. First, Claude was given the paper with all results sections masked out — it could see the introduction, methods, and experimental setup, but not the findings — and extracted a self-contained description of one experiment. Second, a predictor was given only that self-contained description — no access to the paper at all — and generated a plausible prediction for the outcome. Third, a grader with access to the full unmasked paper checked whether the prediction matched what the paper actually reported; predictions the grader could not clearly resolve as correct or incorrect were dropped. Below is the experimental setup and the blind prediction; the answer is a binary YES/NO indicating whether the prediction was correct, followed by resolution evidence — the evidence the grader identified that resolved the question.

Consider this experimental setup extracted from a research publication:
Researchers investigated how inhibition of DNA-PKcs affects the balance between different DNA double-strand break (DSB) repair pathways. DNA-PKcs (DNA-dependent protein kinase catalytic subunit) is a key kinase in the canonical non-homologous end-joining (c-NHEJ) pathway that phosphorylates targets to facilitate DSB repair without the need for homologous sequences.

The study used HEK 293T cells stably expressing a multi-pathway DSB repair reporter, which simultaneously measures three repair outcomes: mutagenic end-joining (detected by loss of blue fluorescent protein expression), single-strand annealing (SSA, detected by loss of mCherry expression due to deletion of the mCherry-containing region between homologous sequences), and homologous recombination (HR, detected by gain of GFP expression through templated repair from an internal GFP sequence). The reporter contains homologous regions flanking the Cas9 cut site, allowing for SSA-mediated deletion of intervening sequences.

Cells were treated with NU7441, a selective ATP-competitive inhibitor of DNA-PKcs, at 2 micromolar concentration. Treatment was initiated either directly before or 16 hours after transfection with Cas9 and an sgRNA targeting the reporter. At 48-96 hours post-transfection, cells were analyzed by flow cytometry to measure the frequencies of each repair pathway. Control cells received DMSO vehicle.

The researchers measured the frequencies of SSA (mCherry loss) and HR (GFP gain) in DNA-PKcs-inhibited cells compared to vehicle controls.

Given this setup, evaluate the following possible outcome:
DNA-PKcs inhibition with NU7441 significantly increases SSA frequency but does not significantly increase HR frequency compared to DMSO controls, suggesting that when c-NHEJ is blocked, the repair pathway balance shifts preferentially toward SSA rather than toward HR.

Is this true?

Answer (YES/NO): NO